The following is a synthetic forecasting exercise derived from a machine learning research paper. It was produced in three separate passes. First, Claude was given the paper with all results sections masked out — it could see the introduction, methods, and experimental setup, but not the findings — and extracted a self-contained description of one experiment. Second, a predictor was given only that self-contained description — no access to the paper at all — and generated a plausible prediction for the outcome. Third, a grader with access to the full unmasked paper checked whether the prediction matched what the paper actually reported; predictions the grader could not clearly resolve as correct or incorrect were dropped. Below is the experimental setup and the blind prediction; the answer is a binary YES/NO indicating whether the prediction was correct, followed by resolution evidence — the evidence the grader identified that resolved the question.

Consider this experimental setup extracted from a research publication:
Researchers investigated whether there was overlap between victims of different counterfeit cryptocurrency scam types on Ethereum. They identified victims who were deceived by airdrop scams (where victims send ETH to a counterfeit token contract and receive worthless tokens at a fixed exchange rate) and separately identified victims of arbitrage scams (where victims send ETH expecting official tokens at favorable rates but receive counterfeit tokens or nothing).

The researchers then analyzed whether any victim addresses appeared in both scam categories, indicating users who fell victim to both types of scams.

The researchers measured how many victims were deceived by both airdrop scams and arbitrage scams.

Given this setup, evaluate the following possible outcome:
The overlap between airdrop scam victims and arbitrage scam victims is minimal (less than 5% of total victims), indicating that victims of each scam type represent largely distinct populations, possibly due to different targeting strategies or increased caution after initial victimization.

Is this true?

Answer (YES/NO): YES